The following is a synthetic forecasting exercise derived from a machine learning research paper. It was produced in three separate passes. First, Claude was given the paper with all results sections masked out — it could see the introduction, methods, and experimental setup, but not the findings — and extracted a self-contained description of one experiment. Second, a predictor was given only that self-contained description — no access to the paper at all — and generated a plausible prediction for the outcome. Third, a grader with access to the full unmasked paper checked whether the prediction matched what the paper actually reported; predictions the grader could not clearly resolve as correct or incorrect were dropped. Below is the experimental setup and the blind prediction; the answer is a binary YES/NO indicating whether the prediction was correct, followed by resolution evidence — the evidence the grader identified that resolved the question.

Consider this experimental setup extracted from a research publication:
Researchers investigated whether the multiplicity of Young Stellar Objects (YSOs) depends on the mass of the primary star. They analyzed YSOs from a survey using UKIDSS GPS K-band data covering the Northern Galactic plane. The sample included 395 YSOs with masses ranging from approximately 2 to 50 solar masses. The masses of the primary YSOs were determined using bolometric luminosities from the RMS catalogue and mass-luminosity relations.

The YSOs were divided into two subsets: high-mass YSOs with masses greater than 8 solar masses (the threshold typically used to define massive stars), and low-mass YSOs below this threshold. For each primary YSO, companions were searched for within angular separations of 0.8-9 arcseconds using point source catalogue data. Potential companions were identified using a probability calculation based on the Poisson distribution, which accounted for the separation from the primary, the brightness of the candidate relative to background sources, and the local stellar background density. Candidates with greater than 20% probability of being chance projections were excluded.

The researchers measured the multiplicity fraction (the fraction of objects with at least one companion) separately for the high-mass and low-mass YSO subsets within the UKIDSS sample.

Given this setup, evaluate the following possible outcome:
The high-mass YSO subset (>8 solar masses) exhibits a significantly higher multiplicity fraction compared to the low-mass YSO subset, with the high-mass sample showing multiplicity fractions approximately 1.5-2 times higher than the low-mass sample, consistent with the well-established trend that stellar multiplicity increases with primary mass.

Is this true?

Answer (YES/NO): NO